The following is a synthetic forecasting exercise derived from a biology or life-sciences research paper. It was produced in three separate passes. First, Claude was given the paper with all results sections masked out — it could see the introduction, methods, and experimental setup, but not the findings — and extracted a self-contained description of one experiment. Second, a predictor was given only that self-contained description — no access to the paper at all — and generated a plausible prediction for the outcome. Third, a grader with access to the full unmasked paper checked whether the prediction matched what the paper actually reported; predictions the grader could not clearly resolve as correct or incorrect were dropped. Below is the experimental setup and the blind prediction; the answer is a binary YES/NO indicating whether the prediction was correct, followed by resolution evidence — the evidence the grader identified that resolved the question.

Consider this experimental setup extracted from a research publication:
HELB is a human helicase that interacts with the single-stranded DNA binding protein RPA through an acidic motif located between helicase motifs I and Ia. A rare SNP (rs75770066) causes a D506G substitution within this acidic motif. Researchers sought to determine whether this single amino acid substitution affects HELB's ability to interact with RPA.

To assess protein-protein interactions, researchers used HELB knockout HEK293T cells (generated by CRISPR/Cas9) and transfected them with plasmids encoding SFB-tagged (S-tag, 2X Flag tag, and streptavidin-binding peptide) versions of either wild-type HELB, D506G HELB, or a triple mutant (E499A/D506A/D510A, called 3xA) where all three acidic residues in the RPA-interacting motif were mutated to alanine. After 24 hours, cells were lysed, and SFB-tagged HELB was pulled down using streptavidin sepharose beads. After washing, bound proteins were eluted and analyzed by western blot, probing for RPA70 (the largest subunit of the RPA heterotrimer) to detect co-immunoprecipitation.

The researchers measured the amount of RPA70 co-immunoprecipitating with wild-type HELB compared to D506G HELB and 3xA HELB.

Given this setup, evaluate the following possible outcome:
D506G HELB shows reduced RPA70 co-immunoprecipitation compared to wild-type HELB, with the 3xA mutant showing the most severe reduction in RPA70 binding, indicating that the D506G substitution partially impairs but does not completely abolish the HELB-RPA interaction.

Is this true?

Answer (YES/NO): YES